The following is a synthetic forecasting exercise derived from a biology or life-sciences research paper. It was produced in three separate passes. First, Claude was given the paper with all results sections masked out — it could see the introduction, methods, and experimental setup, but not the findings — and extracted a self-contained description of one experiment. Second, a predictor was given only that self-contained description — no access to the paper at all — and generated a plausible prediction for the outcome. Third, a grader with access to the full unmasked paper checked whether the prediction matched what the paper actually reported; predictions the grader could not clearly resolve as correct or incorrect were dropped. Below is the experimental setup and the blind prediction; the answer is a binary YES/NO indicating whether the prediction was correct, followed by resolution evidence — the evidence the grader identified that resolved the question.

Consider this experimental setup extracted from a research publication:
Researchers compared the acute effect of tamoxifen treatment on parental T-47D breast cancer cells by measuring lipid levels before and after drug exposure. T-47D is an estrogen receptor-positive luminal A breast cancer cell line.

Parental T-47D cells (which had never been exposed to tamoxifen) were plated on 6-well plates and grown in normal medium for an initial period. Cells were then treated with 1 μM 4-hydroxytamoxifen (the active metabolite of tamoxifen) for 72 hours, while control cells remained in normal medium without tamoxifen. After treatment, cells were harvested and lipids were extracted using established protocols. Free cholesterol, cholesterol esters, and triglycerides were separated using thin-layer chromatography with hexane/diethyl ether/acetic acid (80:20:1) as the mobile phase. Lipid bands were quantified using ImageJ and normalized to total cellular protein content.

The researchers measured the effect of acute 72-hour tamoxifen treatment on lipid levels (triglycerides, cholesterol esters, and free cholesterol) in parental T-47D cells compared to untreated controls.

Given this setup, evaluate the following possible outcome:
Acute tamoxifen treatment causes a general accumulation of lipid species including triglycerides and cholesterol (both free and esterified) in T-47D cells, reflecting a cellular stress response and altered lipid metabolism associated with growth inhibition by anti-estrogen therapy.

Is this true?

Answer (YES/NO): NO